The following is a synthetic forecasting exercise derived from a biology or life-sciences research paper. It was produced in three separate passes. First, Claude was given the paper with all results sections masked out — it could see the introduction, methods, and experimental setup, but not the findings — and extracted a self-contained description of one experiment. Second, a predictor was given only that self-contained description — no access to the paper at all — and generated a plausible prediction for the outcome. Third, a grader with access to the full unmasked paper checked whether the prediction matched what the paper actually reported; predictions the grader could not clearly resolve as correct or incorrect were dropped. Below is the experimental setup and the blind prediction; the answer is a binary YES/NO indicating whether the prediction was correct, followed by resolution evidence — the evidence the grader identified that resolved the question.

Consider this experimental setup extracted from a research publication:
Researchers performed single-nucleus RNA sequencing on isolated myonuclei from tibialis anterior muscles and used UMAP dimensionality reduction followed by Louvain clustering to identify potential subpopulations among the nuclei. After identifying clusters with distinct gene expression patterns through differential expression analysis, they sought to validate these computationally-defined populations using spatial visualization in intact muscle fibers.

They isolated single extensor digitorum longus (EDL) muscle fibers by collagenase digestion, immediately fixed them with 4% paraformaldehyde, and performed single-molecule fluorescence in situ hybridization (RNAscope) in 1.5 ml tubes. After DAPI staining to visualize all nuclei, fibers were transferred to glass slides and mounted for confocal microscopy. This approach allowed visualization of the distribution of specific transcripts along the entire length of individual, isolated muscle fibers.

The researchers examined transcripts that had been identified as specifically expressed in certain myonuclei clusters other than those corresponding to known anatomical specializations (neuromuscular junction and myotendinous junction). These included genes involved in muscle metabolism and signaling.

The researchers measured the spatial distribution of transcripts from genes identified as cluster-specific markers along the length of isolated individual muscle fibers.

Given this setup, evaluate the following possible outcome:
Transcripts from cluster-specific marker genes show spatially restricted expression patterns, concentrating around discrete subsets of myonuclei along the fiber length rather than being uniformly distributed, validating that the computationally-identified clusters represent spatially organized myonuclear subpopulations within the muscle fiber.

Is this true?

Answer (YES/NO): YES